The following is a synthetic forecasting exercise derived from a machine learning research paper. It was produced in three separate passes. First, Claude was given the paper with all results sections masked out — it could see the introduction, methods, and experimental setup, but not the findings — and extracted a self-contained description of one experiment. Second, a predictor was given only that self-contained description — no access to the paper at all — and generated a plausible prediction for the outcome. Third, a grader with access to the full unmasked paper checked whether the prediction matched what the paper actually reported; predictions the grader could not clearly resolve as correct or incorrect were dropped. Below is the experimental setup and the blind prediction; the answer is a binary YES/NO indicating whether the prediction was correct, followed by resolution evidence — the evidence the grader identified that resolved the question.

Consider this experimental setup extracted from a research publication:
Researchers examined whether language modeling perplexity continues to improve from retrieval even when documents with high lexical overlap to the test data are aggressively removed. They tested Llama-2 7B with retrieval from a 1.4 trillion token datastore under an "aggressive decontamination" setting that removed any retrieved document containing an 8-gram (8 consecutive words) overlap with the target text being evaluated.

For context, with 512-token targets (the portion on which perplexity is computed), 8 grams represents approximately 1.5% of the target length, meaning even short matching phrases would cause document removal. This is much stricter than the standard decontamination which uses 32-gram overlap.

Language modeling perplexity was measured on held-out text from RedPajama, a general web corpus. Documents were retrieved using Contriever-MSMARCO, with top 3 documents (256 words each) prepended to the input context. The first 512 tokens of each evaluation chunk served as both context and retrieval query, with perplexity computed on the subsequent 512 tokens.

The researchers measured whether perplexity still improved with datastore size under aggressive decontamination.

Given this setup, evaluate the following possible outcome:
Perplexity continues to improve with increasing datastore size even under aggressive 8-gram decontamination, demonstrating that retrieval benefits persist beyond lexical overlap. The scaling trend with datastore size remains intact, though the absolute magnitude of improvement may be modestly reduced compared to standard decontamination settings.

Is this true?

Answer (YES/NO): YES